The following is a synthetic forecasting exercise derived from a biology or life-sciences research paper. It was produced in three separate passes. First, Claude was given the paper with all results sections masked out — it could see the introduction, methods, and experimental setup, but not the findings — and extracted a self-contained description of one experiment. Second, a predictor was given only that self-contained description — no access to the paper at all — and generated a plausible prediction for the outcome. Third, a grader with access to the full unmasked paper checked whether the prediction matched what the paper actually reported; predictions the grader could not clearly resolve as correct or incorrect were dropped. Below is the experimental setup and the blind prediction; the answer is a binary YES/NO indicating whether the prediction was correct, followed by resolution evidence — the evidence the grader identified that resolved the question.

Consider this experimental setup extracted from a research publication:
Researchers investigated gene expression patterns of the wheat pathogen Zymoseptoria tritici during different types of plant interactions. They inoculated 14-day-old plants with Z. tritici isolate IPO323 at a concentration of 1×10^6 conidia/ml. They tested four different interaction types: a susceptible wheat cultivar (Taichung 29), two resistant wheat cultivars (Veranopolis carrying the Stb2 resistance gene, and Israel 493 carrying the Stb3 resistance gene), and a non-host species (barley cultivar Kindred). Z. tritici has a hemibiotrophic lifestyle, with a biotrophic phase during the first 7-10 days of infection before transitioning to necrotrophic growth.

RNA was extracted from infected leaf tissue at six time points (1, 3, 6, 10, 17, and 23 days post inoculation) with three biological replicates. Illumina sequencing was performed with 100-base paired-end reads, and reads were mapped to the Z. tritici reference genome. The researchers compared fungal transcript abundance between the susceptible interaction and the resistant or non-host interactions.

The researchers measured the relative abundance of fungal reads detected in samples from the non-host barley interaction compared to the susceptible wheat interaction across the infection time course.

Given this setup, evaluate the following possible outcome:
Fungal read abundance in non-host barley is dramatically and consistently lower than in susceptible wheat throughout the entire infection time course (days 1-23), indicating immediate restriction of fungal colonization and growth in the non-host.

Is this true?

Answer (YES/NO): NO